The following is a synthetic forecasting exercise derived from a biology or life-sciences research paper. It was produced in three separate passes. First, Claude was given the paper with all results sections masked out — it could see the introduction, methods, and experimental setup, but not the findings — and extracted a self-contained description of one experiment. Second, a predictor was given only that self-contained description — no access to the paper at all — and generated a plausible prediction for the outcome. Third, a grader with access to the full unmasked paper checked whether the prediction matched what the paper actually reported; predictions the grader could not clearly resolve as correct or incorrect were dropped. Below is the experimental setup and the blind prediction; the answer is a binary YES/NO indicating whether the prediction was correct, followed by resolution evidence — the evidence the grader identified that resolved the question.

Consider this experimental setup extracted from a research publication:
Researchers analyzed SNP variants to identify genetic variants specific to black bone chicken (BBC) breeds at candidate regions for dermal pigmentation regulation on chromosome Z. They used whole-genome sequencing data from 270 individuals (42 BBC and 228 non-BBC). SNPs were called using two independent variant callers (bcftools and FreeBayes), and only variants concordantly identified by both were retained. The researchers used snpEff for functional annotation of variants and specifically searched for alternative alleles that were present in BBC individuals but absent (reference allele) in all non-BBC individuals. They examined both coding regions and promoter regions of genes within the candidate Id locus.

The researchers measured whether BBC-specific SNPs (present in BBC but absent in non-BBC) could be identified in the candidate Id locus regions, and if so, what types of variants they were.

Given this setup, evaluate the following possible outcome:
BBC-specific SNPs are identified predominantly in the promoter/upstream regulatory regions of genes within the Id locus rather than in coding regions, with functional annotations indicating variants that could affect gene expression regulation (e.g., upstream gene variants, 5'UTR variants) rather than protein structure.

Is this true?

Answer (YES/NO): NO